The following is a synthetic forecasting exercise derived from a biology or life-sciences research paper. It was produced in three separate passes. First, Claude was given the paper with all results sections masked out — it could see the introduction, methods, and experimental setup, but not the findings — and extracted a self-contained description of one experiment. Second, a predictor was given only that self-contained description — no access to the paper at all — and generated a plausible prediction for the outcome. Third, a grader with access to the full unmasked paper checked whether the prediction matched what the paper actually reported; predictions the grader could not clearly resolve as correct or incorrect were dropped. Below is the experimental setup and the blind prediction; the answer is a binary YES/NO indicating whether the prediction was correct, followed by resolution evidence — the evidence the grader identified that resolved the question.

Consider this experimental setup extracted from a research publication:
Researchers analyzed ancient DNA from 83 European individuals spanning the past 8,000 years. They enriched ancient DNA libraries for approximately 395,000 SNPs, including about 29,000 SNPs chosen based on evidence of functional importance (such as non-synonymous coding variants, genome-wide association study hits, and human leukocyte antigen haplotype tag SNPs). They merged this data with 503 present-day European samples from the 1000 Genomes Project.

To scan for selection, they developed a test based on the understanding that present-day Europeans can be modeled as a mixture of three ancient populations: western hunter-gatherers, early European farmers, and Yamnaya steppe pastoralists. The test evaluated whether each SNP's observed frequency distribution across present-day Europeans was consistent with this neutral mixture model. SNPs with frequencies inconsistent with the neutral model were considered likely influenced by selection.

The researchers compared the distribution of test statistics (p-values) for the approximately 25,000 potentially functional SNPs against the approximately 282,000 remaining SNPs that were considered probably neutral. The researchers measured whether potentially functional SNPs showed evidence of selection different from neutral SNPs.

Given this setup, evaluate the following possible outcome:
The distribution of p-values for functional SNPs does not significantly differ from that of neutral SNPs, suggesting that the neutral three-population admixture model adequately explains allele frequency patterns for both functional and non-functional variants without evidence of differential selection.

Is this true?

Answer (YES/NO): NO